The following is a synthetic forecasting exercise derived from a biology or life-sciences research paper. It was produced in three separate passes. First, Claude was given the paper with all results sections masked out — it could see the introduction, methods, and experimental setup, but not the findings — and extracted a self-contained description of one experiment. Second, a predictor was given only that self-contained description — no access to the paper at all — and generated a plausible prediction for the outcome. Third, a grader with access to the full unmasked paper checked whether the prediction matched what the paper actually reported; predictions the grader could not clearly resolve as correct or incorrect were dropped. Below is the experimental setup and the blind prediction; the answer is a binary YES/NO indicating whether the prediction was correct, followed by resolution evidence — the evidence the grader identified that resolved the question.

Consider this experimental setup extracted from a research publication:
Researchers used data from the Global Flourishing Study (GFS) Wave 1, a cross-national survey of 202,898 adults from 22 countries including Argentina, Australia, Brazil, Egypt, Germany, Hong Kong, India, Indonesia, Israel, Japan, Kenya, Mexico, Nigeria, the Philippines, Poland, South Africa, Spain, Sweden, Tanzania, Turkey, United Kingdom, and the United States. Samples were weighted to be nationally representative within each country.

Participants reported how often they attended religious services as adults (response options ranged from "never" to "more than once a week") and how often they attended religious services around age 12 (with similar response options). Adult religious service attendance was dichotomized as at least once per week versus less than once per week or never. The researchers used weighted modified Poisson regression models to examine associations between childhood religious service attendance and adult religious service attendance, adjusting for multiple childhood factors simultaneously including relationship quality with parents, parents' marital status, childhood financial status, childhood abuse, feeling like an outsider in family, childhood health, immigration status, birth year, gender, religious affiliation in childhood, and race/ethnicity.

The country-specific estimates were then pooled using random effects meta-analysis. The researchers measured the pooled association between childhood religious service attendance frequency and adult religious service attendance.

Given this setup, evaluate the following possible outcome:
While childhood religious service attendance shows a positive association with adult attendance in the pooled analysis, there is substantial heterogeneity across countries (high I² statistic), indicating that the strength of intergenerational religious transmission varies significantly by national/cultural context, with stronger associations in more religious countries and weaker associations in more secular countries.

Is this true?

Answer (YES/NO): NO